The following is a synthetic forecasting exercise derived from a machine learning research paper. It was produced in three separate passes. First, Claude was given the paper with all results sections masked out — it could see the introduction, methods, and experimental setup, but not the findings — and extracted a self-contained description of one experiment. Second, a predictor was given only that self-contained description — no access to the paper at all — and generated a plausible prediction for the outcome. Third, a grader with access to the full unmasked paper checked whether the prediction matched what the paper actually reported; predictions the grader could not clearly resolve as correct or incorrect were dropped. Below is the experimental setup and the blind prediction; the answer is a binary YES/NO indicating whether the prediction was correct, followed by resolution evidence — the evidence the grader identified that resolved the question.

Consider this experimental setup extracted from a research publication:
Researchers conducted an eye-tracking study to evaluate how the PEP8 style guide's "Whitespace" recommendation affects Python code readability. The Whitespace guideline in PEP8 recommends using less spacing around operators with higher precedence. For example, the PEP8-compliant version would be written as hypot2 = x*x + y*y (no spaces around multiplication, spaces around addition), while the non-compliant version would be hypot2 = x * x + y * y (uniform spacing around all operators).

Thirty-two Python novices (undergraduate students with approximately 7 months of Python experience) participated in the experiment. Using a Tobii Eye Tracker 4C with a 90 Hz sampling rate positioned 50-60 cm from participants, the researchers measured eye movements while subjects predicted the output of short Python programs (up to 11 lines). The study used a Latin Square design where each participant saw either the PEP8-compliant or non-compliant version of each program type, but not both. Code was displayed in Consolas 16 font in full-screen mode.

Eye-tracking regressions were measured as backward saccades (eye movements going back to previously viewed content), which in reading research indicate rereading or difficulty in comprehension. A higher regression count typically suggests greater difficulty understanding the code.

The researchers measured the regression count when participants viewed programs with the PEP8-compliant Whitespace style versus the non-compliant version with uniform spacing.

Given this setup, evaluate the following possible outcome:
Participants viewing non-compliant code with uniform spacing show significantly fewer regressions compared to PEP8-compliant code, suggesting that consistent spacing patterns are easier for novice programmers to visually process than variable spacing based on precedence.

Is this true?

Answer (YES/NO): NO